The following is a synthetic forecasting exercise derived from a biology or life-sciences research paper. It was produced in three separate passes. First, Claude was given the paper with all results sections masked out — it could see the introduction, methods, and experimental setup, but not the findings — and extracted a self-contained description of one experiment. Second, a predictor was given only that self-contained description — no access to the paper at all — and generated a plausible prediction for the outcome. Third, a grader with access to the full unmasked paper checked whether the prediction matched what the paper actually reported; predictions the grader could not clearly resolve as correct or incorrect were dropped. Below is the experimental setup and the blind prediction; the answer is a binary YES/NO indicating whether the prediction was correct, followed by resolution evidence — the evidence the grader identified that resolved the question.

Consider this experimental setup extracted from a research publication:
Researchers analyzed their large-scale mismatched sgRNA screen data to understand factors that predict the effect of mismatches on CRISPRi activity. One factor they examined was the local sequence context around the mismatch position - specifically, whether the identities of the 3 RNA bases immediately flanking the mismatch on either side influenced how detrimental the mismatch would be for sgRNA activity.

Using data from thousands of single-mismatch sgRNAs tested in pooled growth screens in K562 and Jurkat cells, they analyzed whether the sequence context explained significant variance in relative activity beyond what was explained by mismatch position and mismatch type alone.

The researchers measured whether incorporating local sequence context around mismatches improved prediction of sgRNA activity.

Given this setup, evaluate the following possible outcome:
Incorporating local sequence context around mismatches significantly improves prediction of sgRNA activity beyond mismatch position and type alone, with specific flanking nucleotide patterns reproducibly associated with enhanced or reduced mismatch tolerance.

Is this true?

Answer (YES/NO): NO